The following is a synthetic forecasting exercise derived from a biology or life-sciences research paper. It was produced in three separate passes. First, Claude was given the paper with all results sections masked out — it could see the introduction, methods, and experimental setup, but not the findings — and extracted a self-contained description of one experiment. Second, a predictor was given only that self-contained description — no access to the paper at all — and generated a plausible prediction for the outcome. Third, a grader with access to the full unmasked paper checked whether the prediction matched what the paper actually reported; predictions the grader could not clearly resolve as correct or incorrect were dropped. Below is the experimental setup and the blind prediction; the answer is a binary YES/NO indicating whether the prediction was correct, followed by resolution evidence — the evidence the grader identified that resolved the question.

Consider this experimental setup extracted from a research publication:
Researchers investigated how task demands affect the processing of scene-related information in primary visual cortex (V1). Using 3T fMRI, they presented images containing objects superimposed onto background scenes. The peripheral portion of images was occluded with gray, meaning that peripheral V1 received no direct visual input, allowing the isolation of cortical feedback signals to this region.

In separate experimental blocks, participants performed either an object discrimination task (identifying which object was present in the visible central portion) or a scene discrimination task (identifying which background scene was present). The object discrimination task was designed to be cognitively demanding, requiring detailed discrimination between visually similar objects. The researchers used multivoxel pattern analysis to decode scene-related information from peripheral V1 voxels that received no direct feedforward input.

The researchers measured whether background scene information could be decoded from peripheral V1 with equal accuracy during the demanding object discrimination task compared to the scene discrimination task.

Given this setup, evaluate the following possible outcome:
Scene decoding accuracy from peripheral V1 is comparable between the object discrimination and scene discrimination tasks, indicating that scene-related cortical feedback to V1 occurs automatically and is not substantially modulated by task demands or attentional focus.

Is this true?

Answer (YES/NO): NO